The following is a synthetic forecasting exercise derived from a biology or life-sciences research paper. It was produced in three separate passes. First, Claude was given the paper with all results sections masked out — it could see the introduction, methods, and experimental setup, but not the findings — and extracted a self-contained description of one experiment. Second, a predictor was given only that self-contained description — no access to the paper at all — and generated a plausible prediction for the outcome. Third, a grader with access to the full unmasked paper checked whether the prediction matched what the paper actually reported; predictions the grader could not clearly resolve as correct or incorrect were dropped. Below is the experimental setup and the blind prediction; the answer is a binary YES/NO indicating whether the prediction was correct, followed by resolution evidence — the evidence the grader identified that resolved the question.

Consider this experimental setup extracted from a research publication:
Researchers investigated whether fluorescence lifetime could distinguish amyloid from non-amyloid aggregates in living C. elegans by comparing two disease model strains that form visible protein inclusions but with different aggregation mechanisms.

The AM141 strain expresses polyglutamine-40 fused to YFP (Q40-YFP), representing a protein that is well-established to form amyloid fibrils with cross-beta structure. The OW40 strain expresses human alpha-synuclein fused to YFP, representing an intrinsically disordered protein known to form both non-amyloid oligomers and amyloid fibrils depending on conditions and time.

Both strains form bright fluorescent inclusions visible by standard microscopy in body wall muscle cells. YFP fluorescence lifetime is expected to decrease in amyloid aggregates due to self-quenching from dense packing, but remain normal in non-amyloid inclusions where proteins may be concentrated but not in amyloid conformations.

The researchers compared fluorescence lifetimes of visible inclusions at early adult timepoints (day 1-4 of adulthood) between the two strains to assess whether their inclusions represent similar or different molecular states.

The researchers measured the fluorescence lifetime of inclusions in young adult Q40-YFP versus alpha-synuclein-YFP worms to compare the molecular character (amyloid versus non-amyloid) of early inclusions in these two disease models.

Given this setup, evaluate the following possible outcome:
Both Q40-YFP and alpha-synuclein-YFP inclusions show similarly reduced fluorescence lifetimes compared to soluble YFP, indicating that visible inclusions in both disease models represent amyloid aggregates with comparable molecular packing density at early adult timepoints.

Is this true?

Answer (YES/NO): NO